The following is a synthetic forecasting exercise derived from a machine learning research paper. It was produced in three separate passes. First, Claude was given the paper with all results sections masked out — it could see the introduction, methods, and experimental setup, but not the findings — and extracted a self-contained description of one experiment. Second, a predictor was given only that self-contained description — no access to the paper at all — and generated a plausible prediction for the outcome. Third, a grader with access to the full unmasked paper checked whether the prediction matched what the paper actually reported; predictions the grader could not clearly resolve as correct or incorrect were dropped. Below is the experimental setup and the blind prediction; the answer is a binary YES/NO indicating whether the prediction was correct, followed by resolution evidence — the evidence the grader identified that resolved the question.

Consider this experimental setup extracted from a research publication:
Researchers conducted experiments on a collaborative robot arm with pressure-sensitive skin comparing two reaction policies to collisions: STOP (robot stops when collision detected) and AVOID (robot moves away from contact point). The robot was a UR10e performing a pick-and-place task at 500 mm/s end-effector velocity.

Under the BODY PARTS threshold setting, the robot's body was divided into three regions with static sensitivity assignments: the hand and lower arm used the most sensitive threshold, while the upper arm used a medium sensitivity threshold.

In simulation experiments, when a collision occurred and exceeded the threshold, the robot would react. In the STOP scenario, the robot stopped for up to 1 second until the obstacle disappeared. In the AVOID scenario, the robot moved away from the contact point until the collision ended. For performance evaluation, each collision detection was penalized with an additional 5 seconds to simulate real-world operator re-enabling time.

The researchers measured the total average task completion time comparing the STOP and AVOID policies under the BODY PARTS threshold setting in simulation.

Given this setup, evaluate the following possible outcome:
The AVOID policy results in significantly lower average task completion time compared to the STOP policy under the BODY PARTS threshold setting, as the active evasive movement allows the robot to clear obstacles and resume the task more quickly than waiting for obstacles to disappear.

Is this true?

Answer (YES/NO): NO